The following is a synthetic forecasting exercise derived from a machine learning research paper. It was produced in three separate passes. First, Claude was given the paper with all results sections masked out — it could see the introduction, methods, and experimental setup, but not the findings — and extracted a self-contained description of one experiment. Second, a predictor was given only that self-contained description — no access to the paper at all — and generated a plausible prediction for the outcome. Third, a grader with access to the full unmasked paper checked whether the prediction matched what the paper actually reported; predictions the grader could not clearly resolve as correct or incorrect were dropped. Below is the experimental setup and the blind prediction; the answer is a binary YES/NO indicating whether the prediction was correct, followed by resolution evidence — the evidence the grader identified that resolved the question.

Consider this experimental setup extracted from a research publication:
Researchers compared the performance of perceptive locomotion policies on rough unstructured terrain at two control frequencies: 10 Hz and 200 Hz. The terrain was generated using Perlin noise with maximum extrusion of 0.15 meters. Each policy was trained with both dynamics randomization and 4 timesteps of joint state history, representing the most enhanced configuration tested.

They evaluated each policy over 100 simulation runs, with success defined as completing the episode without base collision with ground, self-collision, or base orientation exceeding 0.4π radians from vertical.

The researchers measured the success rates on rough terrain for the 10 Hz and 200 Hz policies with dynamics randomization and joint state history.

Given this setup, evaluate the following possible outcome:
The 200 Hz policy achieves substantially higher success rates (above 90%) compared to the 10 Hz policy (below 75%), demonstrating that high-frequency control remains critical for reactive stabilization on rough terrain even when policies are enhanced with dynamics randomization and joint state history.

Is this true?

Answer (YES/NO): NO